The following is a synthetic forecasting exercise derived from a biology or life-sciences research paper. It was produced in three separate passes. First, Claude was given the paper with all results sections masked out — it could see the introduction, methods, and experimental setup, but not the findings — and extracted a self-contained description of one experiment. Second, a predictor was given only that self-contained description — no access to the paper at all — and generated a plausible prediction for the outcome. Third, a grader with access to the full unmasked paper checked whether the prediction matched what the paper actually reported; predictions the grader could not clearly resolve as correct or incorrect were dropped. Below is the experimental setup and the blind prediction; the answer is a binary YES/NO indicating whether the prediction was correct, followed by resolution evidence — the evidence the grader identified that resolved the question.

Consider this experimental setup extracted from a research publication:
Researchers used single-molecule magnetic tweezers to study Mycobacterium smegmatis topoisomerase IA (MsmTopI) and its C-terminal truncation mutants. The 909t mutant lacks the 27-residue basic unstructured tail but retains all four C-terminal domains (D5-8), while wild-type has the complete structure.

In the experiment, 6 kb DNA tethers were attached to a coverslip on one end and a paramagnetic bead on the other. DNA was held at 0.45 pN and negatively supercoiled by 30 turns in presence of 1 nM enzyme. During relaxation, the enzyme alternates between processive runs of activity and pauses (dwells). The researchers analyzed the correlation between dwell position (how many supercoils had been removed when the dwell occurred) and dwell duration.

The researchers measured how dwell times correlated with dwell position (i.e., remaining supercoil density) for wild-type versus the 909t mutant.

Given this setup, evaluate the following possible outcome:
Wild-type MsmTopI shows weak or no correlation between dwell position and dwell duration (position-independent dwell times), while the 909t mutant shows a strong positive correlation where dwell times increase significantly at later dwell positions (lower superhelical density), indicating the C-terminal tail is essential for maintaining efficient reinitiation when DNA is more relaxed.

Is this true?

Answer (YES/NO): YES